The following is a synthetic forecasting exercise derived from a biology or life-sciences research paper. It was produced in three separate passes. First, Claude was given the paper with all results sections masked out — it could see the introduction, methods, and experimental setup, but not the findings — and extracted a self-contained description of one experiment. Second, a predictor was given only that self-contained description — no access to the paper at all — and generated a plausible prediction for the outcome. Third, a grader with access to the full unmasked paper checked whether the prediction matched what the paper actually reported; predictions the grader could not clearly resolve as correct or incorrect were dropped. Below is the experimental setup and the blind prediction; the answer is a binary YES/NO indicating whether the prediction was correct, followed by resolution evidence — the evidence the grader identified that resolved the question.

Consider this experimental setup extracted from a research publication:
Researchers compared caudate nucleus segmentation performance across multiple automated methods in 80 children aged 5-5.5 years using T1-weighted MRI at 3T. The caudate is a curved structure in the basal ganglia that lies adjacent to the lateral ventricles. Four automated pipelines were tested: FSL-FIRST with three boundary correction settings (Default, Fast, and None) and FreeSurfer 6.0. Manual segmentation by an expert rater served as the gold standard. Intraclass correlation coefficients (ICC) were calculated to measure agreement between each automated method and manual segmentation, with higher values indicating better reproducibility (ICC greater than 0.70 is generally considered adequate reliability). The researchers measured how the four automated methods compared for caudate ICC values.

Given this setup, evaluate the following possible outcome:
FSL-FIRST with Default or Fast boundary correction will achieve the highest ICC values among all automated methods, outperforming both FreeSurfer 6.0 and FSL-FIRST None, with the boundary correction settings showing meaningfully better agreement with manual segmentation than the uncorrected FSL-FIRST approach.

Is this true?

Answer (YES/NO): NO